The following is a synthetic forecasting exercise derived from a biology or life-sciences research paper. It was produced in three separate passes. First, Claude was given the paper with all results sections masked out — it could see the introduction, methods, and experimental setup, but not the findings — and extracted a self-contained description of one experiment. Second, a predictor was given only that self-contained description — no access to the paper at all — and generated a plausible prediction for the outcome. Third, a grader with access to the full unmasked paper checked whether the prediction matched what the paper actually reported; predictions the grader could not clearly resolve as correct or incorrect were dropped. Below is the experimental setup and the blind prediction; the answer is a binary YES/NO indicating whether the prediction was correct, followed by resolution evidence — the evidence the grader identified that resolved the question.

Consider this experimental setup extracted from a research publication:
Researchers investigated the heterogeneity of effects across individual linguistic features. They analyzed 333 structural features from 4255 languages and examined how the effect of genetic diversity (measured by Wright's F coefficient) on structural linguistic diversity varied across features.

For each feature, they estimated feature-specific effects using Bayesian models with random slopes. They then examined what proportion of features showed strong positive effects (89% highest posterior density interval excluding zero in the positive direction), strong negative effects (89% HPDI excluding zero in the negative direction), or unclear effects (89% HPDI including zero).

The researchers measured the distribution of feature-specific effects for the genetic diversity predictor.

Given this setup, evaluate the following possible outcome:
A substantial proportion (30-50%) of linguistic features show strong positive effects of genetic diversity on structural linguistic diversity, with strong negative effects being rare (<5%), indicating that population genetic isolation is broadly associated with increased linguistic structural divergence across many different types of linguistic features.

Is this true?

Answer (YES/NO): NO